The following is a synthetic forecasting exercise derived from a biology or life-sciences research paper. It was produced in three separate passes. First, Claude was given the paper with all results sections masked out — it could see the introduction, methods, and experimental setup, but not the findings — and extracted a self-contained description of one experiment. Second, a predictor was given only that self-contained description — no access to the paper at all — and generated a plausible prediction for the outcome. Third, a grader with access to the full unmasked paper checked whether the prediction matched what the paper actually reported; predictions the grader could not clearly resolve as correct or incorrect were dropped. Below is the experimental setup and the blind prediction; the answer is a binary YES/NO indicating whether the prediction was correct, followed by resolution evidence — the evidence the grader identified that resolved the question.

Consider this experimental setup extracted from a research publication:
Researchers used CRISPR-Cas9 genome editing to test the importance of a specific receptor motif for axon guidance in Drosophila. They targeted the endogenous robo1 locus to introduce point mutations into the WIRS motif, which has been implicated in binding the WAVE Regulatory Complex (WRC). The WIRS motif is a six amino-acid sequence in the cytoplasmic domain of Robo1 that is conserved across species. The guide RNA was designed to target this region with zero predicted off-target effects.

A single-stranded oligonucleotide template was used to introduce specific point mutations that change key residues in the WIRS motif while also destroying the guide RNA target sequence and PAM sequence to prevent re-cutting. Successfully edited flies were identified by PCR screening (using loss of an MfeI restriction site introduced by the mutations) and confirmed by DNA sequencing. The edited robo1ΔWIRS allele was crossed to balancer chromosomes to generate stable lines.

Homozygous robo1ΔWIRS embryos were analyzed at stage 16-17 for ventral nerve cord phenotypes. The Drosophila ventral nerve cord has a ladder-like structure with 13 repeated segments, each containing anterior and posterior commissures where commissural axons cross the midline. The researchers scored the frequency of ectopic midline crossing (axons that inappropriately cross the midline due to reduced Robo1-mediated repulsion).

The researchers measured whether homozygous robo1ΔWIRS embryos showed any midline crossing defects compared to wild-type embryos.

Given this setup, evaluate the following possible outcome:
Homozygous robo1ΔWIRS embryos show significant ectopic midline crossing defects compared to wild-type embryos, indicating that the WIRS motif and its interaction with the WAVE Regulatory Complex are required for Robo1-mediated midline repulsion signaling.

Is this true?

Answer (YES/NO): YES